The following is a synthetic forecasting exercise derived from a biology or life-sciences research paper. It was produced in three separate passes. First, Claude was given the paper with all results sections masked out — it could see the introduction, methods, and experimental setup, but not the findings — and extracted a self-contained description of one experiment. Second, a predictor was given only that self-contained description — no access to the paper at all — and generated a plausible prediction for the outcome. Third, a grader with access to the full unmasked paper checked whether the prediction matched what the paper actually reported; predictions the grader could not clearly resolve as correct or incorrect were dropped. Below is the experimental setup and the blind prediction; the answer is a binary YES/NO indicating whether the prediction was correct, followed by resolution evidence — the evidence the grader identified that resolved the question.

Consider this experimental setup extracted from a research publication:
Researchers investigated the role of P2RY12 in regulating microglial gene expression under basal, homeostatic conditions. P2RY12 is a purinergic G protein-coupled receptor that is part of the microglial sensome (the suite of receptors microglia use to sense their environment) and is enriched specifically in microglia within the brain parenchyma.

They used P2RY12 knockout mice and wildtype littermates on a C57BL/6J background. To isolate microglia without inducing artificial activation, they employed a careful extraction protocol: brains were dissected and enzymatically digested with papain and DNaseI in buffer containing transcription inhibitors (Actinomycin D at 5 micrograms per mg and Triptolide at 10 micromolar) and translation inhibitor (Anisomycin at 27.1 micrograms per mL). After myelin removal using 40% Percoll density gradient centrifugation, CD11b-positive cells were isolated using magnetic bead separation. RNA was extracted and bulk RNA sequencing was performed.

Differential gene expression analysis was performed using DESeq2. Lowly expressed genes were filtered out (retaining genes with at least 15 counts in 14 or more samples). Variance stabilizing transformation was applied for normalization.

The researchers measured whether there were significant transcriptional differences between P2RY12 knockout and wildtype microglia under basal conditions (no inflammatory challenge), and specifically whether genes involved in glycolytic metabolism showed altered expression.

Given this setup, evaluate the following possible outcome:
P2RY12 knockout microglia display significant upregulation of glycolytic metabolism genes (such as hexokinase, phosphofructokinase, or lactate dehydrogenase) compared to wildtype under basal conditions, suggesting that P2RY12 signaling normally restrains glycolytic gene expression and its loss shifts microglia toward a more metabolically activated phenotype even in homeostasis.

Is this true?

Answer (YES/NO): YES